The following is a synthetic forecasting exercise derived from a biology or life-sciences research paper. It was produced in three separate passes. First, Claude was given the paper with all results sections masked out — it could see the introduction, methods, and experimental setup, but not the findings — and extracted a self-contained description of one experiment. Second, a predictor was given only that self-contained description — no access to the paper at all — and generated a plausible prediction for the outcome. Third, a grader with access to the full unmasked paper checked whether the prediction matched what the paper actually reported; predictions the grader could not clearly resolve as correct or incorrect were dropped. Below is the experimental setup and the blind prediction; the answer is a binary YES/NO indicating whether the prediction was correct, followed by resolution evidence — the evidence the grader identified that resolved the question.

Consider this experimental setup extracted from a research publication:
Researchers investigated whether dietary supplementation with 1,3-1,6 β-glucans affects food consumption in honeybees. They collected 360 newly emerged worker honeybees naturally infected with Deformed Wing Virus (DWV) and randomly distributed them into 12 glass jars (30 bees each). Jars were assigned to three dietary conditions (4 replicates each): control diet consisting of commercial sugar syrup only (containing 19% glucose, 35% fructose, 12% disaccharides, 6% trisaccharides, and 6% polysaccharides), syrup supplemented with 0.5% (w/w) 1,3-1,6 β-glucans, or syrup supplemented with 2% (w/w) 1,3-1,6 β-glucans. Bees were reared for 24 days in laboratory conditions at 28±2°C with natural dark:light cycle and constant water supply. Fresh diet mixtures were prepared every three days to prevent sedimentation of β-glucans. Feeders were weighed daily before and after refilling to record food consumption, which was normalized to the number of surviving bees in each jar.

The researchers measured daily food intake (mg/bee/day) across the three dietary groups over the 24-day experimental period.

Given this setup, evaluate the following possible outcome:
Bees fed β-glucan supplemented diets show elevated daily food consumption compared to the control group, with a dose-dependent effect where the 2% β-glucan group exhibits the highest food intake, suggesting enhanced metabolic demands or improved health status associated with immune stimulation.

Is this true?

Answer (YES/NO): NO